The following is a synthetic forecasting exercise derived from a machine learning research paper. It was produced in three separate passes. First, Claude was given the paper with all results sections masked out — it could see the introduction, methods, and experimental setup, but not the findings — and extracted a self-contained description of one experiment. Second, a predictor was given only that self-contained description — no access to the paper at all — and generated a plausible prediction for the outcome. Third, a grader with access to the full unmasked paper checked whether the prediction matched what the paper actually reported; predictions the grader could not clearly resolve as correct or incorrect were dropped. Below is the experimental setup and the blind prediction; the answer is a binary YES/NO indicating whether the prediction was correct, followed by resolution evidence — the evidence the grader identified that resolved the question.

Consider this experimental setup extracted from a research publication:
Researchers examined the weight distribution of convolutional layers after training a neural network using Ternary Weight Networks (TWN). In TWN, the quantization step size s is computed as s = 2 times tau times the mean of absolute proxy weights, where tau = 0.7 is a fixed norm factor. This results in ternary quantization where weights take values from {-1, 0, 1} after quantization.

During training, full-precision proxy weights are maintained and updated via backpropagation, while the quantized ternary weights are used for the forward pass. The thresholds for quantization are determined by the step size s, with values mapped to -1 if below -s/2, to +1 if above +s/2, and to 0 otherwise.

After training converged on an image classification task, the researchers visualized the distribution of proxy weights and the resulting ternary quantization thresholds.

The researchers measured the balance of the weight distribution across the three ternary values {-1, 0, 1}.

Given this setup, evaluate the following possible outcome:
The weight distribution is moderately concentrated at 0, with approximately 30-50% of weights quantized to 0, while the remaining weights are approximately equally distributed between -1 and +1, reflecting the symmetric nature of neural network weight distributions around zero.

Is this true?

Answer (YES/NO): NO